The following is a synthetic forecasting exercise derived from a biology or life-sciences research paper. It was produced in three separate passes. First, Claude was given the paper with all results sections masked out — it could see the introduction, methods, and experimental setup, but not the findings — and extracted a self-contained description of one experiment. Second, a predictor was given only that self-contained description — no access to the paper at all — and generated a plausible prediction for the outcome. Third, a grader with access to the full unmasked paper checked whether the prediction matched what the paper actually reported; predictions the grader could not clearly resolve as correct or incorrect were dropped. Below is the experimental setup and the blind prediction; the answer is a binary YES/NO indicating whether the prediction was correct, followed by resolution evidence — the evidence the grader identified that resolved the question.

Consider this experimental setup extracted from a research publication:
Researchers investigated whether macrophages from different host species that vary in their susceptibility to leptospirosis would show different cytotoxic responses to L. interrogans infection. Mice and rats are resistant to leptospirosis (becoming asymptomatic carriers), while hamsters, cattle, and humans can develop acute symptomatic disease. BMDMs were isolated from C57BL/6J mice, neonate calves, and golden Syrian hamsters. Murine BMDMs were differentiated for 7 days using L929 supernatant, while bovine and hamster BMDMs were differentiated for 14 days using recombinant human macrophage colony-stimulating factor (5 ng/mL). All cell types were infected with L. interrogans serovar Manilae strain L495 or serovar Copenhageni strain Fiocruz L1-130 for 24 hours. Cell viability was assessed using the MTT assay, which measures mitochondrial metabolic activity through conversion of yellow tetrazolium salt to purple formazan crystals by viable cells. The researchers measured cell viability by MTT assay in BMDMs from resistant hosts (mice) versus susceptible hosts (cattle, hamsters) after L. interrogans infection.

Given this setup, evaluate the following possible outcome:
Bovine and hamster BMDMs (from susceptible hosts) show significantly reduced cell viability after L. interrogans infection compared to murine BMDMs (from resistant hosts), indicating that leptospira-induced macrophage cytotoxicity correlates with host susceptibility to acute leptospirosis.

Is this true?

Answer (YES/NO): NO